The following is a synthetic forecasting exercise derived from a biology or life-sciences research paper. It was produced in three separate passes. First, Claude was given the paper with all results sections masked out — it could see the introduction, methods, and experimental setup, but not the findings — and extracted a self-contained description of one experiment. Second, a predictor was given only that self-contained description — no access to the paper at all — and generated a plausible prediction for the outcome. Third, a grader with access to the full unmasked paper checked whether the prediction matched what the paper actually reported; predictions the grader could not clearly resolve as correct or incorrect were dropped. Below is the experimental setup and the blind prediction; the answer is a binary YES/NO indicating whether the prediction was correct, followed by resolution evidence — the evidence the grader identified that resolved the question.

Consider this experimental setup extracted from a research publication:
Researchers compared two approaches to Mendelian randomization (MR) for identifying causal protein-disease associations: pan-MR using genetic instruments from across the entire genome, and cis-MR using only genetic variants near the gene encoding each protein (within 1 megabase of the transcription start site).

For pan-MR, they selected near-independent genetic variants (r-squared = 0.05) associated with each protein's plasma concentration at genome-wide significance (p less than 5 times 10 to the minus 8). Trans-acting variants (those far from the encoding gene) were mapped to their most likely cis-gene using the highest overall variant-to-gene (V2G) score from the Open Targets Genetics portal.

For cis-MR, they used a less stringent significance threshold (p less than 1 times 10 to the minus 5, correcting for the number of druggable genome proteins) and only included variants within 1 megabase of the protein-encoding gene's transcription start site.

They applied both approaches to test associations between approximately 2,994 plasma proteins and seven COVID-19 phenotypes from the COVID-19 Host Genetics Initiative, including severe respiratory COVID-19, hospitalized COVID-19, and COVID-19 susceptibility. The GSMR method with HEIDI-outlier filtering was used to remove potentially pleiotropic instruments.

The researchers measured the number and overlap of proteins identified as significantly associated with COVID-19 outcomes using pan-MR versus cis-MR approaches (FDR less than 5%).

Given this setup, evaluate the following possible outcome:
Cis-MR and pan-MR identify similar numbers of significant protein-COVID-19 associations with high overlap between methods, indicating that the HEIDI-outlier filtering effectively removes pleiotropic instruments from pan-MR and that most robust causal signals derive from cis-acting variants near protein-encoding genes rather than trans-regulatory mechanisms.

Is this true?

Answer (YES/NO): NO